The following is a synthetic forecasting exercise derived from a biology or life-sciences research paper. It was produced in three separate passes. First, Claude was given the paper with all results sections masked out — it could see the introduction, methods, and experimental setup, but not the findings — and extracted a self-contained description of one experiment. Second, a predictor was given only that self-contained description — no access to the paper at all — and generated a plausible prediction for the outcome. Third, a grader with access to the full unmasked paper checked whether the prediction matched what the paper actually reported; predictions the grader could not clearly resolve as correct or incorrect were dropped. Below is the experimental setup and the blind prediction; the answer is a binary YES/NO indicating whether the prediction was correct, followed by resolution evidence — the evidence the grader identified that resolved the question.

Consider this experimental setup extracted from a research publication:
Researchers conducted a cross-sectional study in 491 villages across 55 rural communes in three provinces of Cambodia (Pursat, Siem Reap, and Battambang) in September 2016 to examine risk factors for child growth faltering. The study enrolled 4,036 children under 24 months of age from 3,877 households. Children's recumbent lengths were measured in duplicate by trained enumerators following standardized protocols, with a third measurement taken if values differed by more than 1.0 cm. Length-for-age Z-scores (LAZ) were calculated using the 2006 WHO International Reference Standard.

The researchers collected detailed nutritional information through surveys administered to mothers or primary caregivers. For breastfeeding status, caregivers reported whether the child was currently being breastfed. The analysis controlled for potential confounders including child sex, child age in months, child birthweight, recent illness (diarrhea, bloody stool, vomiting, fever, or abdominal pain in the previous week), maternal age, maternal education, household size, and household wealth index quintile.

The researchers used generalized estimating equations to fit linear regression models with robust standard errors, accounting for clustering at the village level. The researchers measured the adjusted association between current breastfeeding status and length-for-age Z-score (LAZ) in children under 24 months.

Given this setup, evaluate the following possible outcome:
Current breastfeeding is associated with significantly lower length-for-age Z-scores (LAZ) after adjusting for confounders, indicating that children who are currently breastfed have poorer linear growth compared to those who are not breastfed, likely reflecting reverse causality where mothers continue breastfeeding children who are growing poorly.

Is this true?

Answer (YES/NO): YES